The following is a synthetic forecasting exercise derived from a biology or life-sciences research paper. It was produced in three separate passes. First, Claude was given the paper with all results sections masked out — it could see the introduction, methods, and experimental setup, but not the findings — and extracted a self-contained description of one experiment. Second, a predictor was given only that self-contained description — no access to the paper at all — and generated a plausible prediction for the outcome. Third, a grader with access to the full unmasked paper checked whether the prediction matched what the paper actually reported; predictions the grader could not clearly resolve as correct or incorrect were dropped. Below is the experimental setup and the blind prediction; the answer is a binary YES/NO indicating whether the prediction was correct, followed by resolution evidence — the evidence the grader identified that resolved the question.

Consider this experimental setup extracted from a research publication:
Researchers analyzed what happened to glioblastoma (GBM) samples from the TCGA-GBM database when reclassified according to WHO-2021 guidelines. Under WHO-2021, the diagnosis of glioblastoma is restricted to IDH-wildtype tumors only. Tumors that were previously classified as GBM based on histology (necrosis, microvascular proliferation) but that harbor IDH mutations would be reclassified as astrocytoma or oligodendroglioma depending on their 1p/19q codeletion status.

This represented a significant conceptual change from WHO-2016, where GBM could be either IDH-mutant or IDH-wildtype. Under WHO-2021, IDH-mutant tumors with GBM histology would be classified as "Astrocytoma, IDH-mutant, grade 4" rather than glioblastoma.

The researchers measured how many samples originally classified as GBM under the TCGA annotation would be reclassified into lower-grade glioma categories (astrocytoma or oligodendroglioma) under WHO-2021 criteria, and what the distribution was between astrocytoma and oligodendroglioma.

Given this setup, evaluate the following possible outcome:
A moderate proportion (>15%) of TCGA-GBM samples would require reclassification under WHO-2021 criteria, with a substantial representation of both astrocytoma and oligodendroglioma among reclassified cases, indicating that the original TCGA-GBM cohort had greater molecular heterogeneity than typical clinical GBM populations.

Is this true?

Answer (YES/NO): NO